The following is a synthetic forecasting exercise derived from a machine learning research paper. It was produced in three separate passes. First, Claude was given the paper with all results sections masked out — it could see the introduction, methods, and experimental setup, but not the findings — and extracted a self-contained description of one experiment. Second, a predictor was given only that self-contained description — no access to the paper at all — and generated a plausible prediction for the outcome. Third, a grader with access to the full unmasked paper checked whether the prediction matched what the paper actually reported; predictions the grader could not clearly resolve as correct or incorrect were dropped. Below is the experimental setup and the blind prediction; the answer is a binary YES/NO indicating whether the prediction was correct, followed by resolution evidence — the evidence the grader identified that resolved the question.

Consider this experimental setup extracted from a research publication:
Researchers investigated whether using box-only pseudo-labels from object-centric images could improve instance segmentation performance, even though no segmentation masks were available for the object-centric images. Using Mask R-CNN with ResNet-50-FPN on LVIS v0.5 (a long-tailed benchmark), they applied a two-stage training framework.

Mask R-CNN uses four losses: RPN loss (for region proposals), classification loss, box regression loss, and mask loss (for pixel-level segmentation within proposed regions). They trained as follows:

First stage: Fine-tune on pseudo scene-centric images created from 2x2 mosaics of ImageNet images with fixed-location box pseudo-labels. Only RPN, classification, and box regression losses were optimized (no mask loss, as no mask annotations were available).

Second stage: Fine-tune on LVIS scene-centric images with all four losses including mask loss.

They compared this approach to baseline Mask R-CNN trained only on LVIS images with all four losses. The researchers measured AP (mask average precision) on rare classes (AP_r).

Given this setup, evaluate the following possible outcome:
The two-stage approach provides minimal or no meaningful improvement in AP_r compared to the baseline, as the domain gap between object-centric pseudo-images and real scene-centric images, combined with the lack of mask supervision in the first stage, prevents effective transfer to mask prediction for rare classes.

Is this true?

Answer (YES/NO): NO